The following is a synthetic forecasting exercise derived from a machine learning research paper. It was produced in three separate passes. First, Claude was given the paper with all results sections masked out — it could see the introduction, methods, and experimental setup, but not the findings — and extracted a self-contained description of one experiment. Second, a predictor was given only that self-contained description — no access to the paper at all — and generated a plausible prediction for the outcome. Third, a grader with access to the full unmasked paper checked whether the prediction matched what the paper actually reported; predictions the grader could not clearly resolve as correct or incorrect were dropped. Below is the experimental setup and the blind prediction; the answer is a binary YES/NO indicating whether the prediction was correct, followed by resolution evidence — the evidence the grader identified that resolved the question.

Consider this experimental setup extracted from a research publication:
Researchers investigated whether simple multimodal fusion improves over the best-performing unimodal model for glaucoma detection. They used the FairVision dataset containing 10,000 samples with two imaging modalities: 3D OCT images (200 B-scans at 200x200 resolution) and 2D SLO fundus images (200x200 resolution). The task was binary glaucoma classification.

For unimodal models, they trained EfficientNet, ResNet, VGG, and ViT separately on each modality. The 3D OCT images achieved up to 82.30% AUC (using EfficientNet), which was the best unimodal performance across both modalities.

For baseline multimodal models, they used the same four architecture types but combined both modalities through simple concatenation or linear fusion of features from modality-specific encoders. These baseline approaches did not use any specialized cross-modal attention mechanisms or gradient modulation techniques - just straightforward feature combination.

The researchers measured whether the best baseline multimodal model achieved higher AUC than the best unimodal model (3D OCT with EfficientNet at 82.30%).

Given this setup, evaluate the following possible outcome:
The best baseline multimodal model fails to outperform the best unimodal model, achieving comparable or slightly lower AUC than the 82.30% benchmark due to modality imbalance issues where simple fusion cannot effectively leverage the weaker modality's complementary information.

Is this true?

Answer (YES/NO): YES